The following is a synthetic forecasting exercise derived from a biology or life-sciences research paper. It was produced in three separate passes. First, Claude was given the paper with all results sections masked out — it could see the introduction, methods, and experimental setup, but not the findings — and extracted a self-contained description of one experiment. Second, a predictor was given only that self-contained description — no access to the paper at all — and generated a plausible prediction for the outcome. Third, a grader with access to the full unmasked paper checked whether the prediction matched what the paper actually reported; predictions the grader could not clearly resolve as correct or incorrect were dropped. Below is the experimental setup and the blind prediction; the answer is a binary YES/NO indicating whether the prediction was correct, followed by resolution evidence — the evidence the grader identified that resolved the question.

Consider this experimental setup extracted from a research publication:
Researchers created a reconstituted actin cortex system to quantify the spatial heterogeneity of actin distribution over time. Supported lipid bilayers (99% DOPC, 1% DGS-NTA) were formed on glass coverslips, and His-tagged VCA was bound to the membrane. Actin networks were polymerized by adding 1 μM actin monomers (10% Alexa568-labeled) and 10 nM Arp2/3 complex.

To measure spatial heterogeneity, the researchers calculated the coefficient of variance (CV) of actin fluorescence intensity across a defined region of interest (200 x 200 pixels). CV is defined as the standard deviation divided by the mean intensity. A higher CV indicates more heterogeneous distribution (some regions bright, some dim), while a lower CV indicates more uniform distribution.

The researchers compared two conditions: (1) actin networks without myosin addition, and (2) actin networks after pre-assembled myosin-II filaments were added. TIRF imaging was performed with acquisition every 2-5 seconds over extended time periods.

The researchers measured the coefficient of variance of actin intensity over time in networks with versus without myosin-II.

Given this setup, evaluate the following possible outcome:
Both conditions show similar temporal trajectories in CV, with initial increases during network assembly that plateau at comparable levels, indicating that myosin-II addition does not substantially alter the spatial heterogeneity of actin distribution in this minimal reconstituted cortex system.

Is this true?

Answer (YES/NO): NO